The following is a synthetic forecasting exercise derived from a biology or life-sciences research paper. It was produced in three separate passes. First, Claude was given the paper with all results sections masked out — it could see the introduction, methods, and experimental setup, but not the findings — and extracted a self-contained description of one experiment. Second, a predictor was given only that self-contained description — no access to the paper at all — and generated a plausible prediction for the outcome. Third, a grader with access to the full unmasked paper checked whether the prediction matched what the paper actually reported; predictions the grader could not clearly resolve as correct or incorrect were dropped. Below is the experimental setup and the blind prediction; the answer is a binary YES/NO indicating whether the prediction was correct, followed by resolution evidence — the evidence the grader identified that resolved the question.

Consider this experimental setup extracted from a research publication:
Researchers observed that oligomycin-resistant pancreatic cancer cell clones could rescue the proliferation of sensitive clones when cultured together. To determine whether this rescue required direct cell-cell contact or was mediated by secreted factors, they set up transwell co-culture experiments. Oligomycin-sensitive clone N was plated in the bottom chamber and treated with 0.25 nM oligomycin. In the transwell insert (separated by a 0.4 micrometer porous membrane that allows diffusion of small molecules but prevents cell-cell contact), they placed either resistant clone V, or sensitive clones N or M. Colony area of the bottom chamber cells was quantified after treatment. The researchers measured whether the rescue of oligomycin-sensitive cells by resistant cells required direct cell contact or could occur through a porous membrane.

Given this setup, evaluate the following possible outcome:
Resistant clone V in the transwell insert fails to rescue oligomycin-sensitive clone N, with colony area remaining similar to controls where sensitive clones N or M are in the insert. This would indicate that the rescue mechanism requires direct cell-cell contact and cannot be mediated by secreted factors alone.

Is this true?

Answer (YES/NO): NO